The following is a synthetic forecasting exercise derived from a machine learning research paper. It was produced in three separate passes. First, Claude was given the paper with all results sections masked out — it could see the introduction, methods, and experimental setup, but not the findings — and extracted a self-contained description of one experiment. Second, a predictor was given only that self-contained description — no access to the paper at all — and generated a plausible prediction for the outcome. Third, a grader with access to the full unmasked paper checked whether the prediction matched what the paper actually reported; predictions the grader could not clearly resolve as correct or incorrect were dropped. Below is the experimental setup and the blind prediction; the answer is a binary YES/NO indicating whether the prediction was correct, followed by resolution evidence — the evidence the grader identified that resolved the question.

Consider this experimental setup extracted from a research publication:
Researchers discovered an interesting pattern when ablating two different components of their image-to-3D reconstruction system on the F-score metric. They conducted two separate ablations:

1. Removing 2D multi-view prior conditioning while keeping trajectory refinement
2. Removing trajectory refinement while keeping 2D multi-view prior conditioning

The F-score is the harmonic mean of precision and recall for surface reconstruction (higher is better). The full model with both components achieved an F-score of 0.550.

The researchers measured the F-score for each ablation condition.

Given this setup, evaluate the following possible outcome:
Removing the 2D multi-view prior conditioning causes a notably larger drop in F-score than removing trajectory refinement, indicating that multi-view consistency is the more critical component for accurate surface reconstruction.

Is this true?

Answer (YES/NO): NO